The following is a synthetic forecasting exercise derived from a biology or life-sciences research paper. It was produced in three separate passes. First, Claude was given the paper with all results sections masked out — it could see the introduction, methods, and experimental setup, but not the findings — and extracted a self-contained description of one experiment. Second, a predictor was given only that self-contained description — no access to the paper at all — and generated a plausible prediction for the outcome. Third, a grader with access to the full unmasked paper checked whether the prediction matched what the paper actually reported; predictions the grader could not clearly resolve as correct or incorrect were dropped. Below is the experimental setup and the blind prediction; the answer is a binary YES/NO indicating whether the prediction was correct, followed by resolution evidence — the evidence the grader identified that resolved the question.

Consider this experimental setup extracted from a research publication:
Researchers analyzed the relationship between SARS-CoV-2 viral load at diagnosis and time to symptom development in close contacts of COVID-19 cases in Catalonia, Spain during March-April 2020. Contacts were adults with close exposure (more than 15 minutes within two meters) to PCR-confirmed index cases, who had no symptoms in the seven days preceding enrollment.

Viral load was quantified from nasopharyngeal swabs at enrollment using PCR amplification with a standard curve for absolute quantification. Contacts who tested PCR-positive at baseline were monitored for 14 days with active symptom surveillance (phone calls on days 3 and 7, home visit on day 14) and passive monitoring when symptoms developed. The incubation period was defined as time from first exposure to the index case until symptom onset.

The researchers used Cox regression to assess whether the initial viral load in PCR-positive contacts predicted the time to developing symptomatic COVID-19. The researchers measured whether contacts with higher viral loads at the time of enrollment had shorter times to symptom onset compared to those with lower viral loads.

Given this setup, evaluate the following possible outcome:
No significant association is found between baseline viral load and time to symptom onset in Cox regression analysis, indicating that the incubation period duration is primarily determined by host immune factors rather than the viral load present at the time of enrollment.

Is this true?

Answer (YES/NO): NO